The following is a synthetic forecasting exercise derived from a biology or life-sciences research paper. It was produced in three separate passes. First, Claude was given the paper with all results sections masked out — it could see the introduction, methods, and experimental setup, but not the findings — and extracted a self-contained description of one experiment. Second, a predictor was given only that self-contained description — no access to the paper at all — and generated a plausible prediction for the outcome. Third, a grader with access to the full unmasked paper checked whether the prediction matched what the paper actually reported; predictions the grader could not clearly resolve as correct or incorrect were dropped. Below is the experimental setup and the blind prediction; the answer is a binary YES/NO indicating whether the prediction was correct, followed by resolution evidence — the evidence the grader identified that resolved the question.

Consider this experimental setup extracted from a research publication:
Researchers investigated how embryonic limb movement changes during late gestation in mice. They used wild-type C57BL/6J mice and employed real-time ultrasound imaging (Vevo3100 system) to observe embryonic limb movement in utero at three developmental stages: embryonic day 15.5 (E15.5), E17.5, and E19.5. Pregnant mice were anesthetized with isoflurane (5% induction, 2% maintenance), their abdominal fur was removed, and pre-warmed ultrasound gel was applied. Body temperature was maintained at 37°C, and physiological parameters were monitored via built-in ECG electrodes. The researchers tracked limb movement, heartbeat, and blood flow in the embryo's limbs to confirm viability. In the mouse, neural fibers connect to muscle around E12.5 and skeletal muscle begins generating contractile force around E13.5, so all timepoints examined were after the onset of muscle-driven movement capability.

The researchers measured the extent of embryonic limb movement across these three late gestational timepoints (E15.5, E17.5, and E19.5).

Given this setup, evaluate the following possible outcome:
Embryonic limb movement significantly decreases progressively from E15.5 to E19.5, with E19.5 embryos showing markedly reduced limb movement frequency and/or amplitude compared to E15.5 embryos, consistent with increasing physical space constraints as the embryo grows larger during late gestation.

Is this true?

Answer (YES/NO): NO